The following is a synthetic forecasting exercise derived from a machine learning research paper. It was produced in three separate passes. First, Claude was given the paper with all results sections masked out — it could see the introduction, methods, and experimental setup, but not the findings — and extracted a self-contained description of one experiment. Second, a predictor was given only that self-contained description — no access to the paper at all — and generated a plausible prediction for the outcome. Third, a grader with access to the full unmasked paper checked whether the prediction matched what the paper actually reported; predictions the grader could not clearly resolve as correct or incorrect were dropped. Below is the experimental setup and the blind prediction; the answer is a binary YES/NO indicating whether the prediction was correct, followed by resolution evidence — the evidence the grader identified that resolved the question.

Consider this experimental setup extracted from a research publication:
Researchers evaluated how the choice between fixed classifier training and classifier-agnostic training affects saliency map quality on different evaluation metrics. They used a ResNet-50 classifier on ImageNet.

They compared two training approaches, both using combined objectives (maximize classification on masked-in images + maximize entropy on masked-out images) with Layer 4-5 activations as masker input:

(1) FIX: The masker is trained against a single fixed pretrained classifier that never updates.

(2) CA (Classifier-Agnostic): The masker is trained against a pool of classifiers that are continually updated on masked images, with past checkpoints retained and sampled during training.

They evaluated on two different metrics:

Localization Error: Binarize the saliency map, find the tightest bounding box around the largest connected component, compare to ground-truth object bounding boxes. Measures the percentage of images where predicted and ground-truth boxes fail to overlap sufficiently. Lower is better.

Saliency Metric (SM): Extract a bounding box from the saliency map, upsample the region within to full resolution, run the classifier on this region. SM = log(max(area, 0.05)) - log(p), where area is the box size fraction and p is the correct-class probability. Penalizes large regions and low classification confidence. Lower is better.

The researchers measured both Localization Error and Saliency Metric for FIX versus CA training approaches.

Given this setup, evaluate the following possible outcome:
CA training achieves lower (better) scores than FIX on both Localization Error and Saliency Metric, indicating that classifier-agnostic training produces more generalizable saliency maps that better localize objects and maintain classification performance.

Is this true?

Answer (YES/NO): NO